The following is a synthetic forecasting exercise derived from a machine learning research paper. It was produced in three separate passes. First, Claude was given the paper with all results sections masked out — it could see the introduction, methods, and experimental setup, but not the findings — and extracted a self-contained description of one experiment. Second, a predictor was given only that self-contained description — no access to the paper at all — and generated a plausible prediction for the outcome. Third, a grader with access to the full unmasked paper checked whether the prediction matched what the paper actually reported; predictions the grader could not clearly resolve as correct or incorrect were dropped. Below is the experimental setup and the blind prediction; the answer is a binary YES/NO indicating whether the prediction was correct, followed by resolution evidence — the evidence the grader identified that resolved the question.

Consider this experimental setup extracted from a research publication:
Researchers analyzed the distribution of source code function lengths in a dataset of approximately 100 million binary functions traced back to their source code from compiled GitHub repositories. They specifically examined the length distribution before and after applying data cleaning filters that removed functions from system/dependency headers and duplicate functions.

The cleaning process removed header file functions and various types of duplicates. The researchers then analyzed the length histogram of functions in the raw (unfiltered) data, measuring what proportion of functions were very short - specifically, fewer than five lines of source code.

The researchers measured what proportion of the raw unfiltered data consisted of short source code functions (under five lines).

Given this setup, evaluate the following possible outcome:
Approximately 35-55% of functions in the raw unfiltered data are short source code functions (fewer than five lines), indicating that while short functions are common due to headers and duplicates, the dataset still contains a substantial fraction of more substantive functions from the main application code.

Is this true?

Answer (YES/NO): YES